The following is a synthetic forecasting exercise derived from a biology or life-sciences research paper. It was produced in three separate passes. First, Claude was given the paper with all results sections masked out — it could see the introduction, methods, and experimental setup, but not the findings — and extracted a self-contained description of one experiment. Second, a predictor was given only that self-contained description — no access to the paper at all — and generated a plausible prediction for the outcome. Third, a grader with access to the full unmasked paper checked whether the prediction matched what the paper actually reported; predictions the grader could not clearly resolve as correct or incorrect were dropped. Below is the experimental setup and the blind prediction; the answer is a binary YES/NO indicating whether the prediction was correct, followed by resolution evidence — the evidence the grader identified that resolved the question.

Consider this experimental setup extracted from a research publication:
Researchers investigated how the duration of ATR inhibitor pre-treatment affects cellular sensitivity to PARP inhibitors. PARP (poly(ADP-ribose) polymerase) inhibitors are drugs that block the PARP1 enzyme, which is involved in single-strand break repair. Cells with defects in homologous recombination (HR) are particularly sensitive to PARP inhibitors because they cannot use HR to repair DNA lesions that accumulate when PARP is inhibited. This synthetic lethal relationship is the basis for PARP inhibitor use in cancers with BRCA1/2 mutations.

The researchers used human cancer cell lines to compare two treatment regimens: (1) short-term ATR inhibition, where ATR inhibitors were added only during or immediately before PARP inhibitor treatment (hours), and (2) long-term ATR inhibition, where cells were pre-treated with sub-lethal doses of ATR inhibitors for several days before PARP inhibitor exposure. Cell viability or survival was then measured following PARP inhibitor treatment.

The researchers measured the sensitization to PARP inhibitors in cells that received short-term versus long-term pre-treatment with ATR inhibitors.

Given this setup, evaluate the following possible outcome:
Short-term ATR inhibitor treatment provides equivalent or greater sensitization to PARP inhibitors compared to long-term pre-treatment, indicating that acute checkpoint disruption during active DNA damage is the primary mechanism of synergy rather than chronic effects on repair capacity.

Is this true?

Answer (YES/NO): NO